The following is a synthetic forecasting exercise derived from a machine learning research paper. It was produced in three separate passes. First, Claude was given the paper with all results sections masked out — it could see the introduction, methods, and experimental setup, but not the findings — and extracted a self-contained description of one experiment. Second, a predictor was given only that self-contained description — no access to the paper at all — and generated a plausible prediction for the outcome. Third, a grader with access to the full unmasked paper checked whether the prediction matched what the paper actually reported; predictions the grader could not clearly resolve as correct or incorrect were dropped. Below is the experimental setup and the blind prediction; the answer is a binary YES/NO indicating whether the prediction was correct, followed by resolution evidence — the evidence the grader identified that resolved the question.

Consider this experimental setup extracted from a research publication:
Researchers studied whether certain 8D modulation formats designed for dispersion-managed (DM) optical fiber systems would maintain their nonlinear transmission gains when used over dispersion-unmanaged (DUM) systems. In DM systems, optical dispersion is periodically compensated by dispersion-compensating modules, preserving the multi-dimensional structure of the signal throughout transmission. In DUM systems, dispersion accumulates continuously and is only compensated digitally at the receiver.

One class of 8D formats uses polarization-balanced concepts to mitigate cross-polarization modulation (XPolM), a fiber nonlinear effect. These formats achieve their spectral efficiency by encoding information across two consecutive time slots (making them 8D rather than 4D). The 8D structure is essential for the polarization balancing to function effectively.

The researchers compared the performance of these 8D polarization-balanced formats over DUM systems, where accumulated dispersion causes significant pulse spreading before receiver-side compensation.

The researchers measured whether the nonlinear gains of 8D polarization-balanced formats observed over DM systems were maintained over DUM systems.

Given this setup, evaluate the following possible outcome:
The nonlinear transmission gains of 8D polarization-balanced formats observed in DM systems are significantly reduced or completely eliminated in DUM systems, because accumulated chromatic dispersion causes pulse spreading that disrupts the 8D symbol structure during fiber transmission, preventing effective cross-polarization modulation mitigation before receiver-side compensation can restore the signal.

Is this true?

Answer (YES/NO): YES